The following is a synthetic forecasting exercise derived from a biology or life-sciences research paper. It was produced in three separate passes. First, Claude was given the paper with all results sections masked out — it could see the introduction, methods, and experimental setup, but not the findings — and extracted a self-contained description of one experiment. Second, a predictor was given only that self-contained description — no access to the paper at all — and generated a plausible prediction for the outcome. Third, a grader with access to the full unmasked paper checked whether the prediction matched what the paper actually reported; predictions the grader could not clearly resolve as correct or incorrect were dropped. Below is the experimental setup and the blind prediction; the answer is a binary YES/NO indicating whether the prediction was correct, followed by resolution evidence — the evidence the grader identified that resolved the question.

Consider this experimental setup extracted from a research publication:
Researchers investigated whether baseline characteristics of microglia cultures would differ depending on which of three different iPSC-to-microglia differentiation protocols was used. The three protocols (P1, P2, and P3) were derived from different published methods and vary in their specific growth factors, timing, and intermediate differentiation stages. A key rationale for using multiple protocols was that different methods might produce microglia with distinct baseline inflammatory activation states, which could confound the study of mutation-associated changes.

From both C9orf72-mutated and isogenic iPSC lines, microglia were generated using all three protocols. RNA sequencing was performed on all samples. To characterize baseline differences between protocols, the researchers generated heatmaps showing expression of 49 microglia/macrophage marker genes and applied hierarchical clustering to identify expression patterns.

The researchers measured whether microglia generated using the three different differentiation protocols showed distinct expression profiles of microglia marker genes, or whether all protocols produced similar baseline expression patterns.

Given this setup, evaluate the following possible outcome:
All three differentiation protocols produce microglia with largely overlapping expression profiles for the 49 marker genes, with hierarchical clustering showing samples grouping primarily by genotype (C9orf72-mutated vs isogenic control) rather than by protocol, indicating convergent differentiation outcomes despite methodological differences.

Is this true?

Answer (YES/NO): NO